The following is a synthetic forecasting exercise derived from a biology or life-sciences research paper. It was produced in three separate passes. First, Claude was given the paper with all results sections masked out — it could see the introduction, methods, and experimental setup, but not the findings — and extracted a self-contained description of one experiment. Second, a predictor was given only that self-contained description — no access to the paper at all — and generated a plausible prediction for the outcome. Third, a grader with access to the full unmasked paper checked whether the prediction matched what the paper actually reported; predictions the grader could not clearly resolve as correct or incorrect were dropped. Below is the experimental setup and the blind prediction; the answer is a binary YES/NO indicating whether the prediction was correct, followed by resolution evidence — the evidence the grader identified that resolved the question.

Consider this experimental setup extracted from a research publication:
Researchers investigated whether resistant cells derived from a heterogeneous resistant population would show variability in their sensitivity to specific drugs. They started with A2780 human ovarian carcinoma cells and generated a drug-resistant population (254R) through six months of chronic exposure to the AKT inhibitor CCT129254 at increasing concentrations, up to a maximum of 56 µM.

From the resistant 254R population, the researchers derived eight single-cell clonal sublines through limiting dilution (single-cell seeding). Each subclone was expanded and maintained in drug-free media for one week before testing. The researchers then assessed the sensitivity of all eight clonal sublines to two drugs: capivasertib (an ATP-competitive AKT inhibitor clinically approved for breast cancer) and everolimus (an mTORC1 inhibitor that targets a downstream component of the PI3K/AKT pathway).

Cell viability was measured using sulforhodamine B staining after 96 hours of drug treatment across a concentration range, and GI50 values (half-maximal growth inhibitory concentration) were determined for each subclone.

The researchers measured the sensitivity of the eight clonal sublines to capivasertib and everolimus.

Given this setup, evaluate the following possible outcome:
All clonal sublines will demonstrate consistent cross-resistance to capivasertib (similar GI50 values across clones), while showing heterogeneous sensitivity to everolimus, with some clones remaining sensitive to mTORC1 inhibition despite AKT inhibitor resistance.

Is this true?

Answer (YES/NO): NO